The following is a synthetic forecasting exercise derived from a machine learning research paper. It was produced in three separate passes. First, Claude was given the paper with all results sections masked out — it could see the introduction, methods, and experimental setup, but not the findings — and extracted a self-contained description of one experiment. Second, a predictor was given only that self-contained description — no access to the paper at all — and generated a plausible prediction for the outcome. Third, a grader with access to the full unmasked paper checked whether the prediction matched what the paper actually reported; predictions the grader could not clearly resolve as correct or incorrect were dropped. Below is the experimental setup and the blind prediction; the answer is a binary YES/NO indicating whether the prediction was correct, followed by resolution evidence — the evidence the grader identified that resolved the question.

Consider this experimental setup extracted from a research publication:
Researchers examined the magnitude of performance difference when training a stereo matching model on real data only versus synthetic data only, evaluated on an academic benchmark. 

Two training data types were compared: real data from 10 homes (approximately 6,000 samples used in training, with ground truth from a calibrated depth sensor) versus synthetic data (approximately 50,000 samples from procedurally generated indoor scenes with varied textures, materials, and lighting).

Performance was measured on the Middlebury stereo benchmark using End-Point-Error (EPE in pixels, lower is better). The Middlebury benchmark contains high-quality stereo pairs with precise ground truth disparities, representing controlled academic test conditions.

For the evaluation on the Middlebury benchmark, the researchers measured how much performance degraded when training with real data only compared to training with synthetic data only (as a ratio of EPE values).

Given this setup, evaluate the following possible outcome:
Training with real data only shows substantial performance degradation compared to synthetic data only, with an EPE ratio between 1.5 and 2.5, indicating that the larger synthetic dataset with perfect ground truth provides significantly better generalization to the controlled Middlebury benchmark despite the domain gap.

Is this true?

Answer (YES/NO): YES